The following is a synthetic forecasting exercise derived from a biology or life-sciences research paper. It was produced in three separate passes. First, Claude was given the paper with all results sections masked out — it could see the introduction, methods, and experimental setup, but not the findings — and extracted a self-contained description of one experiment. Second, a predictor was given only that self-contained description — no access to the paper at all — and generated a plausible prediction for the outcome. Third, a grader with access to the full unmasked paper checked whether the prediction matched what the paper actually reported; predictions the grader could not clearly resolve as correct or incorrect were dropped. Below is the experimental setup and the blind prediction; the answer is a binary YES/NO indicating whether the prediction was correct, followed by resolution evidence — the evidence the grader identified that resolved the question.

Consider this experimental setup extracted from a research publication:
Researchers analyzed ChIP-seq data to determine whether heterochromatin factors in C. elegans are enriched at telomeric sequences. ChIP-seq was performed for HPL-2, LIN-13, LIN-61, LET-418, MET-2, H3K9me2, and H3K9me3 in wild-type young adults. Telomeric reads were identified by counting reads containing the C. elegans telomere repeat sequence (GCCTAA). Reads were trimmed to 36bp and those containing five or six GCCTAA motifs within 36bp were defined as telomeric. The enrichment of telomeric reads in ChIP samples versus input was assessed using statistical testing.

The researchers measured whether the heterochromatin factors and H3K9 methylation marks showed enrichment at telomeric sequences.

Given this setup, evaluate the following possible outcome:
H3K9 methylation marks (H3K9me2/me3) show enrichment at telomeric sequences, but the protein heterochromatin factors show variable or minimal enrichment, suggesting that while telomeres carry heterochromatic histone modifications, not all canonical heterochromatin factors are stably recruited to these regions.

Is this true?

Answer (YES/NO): NO